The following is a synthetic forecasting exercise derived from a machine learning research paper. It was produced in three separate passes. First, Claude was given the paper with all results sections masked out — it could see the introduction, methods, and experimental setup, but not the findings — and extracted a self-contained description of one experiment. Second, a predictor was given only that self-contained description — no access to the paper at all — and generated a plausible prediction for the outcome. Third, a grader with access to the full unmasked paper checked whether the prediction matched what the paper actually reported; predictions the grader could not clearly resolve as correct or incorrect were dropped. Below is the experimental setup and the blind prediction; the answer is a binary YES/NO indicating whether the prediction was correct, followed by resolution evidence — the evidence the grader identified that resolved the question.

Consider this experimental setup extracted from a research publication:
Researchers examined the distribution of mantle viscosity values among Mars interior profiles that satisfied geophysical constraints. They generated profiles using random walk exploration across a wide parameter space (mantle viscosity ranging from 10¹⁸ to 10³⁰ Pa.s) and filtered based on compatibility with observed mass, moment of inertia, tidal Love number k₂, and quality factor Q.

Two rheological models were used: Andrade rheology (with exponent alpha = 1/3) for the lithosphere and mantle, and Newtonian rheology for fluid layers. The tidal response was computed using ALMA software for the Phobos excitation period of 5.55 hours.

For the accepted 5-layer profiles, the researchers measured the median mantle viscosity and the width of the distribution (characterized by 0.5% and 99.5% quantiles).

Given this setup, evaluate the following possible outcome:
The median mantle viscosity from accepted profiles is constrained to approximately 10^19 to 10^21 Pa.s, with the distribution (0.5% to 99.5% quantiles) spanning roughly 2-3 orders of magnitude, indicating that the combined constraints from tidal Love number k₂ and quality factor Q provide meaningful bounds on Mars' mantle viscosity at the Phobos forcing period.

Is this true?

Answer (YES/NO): NO